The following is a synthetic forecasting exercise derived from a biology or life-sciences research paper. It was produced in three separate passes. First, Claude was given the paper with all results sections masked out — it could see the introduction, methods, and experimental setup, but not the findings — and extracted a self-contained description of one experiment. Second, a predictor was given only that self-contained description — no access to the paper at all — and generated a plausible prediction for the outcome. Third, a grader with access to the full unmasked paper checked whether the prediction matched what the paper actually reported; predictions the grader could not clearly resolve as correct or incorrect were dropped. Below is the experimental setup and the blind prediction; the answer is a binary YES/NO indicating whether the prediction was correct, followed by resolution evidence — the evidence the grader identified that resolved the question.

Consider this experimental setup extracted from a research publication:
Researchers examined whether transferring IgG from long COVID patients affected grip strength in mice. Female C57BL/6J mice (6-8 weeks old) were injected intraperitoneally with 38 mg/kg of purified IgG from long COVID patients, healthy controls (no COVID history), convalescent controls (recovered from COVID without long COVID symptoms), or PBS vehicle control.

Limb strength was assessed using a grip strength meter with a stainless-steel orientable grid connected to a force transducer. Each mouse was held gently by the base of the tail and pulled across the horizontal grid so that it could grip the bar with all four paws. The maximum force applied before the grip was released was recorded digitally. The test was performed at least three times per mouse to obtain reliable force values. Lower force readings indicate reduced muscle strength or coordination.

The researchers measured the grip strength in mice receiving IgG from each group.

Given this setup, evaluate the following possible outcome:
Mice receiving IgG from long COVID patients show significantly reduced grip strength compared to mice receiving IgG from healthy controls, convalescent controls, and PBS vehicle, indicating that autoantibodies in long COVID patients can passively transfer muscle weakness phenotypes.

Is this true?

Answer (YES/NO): NO